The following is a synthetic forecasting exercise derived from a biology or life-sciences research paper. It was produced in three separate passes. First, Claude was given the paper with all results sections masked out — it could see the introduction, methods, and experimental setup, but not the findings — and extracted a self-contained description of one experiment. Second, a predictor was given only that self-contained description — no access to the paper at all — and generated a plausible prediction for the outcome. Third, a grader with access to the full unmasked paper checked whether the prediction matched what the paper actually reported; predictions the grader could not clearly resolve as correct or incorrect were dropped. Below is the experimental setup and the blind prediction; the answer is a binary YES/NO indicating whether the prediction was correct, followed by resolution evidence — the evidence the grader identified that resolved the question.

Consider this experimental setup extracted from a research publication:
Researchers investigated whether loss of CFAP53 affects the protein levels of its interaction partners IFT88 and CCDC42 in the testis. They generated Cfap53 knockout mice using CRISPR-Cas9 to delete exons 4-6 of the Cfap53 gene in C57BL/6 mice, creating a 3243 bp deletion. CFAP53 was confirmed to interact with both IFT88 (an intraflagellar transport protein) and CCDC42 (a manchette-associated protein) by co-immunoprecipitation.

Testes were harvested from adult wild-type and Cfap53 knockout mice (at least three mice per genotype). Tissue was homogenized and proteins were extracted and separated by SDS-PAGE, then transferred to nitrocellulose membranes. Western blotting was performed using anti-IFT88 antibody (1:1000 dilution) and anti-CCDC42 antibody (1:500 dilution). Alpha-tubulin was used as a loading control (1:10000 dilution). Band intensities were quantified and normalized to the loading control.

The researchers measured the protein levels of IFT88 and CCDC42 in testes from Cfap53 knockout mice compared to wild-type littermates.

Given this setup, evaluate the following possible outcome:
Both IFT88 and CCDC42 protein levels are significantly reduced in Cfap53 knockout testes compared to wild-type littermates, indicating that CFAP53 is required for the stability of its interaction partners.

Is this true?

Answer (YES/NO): YES